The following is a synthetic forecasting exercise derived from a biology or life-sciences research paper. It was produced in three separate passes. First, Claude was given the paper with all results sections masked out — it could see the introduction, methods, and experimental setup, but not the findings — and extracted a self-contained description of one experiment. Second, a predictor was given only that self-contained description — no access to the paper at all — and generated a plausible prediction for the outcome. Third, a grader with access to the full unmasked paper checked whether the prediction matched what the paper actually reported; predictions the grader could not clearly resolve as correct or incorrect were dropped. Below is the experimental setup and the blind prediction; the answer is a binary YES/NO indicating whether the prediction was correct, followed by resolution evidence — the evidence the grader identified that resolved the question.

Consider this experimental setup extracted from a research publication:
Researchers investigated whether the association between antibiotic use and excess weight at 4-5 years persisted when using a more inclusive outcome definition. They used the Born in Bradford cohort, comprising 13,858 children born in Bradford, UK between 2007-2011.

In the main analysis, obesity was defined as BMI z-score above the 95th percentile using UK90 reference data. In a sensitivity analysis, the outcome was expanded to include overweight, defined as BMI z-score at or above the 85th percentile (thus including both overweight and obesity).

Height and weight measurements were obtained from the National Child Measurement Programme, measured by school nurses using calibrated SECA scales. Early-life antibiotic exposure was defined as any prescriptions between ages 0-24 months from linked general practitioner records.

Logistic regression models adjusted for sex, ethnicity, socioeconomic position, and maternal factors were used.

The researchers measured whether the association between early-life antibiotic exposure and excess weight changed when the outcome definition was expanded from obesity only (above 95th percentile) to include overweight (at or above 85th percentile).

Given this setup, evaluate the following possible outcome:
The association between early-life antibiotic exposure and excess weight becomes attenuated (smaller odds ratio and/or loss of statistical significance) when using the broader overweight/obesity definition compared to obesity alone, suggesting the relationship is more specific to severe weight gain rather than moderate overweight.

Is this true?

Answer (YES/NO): NO